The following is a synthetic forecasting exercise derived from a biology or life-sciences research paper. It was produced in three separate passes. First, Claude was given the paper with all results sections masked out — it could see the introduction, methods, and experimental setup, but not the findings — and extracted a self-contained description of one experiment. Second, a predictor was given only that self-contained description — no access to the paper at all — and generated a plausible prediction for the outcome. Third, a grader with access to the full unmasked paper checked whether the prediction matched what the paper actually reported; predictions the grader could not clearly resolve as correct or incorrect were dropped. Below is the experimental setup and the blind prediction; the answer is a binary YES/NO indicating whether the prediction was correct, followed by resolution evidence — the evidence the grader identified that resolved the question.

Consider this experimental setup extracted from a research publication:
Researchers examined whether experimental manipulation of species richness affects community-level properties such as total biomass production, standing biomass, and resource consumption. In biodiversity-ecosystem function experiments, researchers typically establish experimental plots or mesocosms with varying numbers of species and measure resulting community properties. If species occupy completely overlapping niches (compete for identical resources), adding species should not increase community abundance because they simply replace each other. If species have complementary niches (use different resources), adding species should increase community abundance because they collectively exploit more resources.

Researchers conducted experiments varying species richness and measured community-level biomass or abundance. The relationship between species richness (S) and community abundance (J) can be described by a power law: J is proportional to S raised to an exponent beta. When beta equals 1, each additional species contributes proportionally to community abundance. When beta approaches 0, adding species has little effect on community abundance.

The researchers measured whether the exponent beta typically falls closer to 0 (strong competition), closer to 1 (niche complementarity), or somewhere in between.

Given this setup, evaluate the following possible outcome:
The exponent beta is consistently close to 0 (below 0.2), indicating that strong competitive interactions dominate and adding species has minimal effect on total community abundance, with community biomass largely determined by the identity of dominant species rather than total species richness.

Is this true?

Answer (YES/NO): NO